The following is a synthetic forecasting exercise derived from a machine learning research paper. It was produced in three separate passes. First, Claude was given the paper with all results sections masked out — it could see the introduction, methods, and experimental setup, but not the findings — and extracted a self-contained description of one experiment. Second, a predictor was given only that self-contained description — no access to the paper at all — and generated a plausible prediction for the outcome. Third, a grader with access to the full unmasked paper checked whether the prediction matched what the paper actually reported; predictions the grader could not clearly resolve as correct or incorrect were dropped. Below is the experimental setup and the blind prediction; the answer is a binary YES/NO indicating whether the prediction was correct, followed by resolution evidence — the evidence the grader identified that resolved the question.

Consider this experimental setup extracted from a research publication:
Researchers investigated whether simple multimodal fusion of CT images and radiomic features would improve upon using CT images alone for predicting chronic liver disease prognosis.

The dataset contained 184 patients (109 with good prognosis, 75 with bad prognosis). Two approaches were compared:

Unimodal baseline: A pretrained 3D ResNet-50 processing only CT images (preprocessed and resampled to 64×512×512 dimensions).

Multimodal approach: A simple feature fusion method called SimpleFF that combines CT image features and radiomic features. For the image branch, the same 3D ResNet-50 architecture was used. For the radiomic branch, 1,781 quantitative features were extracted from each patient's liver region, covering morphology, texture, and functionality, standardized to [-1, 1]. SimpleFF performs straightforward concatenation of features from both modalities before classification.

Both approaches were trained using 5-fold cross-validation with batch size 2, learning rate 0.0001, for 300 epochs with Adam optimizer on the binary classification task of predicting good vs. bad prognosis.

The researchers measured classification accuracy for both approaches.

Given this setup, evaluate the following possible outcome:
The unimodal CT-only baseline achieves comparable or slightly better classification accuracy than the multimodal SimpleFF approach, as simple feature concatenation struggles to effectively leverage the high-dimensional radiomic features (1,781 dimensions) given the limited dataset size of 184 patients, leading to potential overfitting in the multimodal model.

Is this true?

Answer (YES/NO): YES